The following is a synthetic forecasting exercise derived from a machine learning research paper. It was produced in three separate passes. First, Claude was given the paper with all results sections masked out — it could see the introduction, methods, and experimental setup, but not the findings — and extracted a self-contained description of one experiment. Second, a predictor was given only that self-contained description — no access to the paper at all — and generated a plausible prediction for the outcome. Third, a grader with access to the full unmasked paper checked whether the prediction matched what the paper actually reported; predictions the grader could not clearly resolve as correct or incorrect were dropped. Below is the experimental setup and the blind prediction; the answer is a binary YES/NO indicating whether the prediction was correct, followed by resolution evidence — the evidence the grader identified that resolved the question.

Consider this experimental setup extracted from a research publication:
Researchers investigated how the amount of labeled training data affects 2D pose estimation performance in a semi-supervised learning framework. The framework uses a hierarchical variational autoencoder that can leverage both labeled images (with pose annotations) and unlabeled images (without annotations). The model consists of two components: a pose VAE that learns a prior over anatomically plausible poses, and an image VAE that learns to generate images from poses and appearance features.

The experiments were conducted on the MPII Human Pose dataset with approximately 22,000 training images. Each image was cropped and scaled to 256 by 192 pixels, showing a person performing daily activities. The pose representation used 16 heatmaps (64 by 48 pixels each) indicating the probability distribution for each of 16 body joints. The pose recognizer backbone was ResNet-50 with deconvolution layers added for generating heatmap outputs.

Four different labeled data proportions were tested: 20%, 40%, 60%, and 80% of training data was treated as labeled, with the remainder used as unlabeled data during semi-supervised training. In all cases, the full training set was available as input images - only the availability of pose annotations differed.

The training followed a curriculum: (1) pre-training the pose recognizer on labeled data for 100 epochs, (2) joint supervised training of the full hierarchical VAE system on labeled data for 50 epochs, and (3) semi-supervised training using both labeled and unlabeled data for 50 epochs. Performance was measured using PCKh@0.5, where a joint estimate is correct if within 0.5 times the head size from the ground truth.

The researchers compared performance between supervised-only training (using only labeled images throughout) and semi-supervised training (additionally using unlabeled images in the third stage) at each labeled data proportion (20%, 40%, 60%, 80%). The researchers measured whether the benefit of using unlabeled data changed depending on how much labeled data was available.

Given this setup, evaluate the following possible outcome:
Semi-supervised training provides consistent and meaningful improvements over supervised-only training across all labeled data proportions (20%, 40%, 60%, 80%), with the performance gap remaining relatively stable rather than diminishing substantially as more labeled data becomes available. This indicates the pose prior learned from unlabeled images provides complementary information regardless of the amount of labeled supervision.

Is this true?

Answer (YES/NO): NO